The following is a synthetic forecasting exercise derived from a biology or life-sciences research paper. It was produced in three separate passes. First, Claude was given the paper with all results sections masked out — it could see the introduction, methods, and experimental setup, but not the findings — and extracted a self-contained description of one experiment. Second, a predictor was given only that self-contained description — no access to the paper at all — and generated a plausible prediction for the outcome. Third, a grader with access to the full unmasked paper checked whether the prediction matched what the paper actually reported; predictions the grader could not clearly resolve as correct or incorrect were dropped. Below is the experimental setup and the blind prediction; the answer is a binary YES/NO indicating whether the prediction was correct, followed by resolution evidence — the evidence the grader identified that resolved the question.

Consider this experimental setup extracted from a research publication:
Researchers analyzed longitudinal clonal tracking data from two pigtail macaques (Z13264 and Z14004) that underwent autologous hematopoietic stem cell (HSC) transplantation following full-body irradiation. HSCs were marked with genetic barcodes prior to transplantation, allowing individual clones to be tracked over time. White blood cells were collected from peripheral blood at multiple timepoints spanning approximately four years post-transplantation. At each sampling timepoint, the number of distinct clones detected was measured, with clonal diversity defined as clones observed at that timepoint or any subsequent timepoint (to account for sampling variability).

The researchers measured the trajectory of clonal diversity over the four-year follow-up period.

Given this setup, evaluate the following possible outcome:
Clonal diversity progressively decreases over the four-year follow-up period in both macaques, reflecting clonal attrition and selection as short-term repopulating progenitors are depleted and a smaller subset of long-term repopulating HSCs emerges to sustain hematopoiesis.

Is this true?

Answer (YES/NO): YES